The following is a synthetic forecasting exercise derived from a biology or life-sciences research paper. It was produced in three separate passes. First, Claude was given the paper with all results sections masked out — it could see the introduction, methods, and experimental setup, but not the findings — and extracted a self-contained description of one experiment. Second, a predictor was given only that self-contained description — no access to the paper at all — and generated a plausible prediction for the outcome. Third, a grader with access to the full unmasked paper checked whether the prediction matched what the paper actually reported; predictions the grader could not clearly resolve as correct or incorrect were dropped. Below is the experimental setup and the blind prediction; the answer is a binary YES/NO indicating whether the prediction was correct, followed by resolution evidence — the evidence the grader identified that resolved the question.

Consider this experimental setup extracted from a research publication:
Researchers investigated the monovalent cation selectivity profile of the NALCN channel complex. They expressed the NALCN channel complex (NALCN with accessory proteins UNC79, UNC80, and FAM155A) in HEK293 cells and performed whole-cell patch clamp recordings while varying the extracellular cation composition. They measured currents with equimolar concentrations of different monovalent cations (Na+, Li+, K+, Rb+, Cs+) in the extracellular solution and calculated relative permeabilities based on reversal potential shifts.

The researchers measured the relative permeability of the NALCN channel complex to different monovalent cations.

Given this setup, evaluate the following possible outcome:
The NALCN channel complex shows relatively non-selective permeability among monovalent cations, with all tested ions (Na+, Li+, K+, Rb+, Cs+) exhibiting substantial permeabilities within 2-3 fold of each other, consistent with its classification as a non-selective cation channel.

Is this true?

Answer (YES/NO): NO